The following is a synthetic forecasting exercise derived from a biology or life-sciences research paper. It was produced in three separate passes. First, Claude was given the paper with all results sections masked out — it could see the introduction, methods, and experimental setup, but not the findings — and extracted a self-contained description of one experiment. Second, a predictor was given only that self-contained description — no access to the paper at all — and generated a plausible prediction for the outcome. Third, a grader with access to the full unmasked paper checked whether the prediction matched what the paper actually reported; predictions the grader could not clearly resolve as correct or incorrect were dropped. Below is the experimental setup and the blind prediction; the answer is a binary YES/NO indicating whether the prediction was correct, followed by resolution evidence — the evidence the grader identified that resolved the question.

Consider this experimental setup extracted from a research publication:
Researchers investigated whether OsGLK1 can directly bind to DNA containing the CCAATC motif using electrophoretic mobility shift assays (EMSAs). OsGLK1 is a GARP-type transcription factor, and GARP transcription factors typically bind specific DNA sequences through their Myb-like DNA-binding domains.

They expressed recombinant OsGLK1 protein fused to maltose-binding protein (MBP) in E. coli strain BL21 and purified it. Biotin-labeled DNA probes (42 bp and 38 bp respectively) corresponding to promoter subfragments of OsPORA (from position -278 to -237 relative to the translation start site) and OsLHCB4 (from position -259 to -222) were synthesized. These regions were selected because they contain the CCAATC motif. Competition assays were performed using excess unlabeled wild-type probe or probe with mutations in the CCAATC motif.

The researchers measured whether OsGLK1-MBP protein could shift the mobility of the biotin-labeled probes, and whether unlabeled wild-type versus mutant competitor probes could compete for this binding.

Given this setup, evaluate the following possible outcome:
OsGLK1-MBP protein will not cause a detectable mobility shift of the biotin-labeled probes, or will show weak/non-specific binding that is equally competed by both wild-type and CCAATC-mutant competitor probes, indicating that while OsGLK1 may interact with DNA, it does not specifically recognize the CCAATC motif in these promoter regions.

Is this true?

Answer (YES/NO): NO